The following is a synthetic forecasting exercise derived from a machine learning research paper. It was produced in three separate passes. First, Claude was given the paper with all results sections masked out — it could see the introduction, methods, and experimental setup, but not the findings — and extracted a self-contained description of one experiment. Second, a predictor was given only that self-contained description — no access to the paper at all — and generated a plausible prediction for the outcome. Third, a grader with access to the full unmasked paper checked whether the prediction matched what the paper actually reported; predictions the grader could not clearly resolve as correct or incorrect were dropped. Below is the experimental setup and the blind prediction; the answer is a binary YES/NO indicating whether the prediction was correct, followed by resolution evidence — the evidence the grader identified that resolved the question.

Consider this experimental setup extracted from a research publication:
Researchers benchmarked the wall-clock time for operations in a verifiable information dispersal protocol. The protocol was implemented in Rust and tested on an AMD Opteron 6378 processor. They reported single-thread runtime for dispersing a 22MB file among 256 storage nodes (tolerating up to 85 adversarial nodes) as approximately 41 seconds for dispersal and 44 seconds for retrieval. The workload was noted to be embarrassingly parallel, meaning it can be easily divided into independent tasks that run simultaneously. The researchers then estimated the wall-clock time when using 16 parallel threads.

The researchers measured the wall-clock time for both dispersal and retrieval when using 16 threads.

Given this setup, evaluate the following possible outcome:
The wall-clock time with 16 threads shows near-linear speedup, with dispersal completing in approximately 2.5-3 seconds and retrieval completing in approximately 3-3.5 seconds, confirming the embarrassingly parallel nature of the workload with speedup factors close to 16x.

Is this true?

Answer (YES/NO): NO